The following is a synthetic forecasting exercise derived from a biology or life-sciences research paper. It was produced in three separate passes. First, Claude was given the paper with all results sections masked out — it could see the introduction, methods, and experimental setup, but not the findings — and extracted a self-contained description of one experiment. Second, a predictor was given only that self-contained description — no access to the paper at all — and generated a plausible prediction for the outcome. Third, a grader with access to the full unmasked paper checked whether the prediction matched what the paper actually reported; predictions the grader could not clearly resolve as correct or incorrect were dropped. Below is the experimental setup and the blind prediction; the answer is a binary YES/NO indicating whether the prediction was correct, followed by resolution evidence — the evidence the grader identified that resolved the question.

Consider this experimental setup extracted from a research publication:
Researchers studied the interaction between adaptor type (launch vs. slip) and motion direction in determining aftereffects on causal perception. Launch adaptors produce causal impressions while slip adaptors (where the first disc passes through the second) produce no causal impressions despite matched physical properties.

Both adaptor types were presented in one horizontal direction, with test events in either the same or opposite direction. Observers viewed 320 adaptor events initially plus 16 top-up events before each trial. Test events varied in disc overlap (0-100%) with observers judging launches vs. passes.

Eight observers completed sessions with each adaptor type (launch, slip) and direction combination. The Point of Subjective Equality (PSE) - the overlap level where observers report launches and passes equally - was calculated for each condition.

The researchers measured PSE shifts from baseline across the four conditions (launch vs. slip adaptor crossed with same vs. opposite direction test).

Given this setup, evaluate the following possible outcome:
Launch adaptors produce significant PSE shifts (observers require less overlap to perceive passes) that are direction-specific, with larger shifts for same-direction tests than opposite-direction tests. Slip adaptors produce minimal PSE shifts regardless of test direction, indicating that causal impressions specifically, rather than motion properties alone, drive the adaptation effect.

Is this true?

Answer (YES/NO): YES